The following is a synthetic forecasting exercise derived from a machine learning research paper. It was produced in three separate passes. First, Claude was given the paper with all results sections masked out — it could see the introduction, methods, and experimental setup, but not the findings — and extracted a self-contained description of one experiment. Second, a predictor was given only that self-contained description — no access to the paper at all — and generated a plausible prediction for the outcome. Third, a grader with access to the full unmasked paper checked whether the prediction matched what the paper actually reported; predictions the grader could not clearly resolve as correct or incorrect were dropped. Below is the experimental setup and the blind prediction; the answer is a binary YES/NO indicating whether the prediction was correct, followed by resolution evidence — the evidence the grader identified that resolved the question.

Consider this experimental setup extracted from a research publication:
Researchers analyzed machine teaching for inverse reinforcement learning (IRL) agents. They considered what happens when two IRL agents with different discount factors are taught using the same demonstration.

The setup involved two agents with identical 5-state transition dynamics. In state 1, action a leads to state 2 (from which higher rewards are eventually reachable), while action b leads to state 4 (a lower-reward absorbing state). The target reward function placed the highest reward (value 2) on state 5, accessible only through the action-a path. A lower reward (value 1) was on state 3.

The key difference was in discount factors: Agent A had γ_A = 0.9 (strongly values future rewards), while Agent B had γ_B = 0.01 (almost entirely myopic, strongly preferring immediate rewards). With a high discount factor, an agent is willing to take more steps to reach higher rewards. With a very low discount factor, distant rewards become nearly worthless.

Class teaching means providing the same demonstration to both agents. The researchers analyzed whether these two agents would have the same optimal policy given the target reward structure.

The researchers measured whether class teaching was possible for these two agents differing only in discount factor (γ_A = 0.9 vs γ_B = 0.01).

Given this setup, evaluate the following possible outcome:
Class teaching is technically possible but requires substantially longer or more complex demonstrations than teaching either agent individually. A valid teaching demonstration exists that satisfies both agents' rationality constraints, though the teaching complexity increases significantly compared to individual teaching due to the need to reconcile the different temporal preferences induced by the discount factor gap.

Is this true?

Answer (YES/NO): NO